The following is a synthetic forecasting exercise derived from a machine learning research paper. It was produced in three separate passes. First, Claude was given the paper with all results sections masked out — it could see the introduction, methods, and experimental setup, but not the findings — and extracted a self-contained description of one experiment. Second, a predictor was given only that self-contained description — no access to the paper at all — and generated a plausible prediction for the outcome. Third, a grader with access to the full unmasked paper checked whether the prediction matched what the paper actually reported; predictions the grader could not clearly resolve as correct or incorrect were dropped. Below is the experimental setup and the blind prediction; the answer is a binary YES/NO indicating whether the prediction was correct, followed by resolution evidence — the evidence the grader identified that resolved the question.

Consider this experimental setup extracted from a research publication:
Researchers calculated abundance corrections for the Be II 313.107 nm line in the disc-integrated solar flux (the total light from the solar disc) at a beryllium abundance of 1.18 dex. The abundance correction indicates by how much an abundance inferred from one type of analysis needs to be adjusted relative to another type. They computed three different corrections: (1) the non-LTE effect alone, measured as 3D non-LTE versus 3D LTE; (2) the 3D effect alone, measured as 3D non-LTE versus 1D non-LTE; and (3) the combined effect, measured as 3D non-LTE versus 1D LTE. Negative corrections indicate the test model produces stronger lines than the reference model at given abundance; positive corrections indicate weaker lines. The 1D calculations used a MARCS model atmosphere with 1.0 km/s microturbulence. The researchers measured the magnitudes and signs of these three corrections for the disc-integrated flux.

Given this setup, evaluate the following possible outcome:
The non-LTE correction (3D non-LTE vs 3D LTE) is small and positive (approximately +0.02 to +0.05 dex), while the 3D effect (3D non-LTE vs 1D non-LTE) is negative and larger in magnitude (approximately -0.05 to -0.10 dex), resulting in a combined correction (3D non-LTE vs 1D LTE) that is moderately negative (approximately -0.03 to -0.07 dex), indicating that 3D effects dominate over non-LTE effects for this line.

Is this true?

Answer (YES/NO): NO